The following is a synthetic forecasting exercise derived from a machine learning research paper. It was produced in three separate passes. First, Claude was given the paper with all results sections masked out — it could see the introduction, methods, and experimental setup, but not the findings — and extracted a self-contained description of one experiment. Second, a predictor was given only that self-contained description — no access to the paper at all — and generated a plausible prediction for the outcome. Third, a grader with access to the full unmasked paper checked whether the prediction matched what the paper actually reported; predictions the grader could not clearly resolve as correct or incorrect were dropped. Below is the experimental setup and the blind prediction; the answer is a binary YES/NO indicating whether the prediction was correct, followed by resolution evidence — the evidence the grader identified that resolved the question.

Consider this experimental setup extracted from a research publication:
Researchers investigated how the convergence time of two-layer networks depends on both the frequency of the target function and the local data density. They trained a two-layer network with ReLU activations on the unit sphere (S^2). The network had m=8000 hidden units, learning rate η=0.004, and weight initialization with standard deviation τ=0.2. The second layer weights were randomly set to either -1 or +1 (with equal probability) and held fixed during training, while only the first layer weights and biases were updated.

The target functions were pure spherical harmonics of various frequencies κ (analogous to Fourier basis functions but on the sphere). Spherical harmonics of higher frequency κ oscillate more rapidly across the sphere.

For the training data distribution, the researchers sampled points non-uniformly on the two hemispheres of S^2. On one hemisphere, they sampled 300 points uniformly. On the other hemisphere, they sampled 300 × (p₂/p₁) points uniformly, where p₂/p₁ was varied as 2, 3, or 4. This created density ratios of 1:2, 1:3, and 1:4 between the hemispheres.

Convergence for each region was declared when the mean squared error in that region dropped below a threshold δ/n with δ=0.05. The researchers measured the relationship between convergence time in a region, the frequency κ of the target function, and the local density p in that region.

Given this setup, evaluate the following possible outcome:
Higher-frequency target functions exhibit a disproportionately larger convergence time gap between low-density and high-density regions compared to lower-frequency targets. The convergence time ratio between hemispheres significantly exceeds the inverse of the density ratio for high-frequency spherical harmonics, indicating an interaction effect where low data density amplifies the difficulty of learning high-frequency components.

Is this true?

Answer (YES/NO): NO